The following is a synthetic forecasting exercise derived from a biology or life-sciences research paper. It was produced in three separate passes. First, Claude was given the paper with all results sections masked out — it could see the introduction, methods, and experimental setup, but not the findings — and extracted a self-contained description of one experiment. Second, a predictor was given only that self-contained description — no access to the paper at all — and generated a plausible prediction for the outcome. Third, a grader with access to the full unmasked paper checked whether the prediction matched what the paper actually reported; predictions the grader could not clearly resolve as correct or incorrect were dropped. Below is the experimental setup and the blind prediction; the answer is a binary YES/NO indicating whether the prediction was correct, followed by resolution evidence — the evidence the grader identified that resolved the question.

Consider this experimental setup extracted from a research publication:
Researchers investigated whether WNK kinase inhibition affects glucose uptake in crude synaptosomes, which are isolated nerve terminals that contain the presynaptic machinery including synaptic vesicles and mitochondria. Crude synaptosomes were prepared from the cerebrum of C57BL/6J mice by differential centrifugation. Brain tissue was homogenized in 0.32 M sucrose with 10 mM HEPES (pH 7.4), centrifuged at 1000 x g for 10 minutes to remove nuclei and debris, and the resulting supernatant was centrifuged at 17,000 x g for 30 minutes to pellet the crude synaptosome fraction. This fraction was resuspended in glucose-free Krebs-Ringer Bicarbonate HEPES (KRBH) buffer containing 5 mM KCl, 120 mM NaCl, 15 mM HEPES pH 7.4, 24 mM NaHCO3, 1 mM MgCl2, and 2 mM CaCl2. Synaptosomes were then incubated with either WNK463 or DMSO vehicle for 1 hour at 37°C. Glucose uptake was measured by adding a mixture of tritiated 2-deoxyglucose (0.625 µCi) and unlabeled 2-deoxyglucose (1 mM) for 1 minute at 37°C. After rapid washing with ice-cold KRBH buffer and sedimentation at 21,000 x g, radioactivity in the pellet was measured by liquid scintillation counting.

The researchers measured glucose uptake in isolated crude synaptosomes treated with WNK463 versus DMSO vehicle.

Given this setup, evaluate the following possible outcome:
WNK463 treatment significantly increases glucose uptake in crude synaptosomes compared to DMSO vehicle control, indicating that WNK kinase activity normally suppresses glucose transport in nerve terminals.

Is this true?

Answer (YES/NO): YES